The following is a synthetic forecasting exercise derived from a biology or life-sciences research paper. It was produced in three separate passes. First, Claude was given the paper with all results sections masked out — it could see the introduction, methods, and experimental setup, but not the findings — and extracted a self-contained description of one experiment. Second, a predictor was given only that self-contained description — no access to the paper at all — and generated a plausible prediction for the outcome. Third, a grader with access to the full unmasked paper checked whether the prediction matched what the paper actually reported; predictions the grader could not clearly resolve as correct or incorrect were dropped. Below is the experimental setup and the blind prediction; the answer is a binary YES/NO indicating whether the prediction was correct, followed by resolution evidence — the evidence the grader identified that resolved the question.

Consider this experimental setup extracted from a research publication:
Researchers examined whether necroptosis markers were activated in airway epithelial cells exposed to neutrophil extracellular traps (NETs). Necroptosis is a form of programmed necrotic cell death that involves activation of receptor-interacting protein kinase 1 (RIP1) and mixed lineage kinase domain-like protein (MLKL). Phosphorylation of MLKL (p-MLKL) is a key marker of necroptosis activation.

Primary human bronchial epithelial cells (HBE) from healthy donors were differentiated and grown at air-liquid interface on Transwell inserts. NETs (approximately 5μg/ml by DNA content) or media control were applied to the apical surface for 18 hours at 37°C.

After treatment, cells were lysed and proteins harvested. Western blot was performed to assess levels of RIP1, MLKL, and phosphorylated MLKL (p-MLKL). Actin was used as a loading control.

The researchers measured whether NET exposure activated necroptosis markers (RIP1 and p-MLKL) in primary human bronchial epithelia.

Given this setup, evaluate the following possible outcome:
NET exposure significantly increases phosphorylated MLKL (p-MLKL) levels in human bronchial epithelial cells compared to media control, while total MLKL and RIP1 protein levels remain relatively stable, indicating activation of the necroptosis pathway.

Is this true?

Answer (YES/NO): NO